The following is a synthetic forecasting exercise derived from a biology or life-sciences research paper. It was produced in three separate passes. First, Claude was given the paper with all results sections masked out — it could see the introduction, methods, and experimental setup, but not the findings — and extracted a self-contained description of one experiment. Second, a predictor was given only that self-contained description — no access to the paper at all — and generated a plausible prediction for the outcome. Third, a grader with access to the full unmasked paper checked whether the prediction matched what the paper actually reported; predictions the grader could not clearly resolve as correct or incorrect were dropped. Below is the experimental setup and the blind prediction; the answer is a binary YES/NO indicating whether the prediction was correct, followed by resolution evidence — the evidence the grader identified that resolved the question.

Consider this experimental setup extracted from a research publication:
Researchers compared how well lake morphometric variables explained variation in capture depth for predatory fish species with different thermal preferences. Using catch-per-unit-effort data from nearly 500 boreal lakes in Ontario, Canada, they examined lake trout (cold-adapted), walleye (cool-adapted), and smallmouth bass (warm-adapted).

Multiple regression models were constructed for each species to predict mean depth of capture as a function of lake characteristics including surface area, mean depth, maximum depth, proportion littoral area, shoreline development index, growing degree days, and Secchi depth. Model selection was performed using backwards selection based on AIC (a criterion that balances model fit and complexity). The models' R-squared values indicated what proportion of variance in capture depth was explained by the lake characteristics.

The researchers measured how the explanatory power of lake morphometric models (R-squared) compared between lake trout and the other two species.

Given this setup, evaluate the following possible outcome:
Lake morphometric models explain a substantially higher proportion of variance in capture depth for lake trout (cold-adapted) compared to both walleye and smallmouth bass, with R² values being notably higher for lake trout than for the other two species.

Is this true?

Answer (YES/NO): YES